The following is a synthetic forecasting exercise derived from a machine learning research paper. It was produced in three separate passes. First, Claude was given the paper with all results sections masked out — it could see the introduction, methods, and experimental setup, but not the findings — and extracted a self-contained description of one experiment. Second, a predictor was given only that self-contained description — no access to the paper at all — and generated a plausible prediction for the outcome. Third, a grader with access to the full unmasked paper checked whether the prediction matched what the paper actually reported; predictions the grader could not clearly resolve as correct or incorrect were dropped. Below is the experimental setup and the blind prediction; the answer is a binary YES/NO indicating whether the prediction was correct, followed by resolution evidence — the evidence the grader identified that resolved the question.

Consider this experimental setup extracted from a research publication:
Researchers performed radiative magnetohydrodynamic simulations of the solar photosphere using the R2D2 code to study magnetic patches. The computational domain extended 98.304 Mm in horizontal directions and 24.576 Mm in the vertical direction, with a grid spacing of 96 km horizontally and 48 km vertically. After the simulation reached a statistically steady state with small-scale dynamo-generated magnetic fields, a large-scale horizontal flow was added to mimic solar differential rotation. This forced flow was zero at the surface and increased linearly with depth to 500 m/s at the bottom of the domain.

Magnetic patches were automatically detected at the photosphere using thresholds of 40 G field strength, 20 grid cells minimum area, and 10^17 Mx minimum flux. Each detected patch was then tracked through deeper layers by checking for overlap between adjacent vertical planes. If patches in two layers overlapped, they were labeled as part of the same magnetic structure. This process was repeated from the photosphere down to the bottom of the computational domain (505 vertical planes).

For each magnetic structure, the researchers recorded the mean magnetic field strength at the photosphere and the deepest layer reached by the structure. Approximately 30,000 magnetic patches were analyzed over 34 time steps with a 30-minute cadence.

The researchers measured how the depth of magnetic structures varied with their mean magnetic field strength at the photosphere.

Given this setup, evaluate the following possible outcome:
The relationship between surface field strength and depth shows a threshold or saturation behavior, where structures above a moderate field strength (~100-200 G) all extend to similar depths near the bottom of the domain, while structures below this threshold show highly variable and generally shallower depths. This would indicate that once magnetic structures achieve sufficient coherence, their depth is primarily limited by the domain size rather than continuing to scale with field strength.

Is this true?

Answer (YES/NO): NO